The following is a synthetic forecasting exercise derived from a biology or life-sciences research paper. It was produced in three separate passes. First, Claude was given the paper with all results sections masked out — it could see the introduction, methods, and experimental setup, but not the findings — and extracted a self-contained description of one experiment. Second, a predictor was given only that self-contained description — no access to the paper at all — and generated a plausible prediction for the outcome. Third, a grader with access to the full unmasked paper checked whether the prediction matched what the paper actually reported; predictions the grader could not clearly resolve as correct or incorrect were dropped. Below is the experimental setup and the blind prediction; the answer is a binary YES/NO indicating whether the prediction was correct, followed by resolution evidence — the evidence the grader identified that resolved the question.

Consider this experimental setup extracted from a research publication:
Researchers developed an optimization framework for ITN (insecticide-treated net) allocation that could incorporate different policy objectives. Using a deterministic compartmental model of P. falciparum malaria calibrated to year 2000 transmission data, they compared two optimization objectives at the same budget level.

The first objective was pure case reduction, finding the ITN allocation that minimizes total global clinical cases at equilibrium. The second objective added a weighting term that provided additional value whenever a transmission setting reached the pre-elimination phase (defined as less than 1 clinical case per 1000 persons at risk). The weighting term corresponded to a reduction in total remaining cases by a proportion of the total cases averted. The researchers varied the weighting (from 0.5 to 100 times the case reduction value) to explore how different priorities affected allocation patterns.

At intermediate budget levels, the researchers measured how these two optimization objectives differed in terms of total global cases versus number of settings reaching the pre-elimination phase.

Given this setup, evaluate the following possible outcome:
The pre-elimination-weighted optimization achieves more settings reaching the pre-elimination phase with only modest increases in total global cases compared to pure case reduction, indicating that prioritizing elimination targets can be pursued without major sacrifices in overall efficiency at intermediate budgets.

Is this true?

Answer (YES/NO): YES